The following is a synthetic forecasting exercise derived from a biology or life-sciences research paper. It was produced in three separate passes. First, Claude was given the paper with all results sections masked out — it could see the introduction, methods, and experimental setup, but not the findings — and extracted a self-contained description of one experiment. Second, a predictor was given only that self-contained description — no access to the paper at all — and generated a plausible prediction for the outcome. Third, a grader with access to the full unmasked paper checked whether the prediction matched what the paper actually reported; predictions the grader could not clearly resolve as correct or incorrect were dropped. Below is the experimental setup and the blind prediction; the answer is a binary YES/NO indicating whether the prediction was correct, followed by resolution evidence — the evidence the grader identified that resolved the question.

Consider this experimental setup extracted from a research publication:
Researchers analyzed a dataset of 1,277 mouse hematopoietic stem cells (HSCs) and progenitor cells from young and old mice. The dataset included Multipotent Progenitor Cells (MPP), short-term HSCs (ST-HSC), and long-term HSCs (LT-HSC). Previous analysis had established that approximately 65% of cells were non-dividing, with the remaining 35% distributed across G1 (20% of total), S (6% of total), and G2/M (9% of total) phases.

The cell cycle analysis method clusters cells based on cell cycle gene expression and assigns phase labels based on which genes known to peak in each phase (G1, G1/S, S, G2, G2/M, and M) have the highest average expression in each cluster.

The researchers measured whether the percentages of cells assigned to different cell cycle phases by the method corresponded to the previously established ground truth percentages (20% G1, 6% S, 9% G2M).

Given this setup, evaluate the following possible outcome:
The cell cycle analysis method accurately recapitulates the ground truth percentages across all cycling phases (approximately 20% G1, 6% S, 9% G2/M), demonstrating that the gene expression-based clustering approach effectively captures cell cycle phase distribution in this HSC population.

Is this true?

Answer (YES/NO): NO